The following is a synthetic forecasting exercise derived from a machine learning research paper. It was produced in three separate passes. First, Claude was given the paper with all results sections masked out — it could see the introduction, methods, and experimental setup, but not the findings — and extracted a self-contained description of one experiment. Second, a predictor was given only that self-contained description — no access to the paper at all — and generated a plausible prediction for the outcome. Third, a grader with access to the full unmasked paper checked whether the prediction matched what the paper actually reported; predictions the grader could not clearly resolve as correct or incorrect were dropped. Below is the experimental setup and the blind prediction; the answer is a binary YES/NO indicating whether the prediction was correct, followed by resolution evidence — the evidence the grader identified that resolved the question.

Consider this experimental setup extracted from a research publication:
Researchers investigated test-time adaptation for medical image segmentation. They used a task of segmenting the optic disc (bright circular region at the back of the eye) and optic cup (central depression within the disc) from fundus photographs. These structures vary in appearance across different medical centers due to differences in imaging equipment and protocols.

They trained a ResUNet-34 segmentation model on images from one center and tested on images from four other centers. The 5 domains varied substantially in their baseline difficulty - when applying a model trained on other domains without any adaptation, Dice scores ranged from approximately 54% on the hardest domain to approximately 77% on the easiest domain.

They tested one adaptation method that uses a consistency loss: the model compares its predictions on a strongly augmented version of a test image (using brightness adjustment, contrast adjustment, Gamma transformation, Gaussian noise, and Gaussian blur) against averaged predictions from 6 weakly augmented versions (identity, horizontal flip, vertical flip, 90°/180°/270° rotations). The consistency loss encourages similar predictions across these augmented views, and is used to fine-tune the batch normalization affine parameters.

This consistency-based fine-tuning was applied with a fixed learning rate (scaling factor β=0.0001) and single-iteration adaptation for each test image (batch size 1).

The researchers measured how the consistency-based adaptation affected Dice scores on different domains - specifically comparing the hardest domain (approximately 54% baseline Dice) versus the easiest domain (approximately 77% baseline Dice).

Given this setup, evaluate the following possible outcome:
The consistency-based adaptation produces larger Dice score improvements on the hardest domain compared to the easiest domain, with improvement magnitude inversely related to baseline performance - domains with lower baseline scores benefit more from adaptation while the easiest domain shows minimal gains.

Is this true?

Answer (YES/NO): NO